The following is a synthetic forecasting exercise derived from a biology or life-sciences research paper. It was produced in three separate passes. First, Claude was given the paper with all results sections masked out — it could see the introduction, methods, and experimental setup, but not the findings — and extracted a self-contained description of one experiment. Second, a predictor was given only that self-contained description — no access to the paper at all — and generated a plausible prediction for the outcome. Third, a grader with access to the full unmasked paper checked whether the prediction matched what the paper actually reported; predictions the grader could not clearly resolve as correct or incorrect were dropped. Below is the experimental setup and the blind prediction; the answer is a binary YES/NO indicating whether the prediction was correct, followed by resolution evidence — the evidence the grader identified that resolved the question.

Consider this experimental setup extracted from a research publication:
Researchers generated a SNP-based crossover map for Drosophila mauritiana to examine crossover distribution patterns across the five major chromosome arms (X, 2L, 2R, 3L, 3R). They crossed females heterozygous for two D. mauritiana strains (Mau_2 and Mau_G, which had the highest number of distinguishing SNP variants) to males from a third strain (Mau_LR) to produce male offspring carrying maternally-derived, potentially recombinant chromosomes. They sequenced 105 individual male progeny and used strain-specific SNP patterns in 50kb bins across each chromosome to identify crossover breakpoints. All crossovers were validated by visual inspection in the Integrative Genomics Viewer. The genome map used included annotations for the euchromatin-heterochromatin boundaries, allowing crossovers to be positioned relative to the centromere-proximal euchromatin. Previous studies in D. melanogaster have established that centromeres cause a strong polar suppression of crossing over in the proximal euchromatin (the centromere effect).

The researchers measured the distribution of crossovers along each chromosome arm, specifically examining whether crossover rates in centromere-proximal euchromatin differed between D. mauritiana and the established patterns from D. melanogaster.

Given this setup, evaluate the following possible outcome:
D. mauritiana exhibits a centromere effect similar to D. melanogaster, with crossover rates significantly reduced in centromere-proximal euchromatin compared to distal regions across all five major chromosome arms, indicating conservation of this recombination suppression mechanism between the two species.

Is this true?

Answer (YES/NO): NO